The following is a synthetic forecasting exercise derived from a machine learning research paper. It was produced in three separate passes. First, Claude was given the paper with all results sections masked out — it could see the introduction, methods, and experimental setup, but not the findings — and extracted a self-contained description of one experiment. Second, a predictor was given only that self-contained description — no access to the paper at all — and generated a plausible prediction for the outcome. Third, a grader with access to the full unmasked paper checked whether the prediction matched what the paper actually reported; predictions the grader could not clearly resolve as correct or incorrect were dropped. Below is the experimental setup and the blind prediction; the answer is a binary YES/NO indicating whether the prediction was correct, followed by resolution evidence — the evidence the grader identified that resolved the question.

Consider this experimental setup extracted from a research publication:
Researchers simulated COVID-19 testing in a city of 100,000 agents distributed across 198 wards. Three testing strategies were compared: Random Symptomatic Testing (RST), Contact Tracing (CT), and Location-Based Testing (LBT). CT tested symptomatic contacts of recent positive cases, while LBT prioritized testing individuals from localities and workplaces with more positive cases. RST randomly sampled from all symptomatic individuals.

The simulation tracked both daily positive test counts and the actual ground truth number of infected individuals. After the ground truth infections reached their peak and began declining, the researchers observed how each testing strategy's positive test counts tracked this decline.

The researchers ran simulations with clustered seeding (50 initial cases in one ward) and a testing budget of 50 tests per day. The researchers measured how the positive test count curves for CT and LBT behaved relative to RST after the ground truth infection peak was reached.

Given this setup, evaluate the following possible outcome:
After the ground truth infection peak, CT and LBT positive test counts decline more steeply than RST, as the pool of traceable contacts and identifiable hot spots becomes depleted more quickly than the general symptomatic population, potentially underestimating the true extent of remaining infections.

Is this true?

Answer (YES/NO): YES